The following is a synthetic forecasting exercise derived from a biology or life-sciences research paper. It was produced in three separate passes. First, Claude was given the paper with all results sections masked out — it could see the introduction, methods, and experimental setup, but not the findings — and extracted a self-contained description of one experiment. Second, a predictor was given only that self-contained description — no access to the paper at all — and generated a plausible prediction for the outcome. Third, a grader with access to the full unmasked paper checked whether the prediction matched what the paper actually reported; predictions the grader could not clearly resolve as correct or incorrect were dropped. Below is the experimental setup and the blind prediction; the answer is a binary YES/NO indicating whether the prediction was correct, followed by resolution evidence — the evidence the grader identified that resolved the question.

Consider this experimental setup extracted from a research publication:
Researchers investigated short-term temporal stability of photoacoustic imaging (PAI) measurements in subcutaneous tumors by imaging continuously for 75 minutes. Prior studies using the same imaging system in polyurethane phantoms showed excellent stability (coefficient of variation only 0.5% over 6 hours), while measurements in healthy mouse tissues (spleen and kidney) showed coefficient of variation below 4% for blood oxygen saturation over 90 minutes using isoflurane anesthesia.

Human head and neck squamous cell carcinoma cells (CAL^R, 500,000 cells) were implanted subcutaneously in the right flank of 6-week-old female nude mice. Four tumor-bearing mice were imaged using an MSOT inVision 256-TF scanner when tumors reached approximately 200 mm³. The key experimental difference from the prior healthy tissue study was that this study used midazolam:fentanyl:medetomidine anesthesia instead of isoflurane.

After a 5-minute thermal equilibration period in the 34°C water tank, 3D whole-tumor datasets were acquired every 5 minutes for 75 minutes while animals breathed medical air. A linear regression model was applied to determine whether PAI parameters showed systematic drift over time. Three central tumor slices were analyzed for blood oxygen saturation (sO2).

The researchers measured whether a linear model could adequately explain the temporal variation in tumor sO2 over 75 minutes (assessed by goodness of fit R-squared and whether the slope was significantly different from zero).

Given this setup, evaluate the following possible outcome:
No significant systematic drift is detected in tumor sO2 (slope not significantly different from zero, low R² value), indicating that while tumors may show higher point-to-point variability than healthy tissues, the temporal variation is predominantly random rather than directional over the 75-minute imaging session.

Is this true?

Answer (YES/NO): NO